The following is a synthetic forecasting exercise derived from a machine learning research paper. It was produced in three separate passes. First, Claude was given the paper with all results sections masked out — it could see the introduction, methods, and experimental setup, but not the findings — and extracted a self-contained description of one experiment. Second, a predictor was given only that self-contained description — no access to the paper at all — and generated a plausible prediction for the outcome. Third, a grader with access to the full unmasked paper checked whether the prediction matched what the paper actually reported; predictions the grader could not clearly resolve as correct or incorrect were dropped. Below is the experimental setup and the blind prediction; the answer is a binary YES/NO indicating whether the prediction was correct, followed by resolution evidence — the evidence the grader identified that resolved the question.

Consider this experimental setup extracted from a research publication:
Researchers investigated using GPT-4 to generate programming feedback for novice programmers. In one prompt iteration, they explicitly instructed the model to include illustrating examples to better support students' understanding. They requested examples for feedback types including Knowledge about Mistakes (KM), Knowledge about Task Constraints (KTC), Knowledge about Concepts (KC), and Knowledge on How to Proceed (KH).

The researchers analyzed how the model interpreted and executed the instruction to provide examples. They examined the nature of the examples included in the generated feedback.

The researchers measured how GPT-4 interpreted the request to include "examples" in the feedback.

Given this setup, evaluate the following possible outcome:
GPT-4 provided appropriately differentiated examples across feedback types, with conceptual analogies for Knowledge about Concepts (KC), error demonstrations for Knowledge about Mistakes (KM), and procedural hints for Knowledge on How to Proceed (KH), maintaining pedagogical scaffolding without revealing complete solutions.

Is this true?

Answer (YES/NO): NO